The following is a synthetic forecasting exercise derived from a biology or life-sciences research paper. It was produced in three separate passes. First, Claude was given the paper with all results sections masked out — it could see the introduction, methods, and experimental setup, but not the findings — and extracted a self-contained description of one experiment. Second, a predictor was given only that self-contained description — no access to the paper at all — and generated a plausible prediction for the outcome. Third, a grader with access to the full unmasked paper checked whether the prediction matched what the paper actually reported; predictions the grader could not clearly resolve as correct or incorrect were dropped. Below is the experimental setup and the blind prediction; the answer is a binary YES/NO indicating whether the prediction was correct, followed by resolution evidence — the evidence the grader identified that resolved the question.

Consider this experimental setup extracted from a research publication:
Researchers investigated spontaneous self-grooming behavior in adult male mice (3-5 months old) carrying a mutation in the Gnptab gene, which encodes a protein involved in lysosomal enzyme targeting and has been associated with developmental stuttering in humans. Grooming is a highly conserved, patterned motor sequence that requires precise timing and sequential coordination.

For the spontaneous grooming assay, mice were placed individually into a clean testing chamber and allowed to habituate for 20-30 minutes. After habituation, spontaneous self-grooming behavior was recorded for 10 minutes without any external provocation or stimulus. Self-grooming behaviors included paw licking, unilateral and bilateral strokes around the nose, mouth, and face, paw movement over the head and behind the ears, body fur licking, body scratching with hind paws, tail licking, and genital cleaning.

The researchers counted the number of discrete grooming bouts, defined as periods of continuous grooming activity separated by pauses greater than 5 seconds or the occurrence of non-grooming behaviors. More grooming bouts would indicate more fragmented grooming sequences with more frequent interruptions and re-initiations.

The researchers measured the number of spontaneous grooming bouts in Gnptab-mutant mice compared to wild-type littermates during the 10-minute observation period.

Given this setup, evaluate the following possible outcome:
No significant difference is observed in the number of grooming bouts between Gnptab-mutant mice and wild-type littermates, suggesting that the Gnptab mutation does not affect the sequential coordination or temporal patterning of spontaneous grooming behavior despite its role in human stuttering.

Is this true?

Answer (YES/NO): NO